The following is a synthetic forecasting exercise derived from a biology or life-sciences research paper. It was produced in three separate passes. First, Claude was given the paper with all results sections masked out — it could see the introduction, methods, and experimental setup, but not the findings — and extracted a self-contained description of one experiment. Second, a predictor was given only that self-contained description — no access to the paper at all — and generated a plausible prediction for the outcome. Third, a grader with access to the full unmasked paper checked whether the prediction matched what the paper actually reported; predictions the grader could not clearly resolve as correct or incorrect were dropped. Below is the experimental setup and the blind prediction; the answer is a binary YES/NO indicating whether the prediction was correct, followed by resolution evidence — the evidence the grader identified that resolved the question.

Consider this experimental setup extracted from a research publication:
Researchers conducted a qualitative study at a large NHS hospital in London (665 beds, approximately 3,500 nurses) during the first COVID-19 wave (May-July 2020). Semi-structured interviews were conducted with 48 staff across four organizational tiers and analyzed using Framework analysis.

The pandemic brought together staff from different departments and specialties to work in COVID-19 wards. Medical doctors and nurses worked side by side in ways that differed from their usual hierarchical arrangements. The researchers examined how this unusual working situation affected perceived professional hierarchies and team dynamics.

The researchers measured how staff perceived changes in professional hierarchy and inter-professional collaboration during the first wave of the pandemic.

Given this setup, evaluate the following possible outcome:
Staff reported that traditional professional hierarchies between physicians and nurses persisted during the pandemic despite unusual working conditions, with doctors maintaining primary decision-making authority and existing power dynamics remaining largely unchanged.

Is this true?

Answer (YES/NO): NO